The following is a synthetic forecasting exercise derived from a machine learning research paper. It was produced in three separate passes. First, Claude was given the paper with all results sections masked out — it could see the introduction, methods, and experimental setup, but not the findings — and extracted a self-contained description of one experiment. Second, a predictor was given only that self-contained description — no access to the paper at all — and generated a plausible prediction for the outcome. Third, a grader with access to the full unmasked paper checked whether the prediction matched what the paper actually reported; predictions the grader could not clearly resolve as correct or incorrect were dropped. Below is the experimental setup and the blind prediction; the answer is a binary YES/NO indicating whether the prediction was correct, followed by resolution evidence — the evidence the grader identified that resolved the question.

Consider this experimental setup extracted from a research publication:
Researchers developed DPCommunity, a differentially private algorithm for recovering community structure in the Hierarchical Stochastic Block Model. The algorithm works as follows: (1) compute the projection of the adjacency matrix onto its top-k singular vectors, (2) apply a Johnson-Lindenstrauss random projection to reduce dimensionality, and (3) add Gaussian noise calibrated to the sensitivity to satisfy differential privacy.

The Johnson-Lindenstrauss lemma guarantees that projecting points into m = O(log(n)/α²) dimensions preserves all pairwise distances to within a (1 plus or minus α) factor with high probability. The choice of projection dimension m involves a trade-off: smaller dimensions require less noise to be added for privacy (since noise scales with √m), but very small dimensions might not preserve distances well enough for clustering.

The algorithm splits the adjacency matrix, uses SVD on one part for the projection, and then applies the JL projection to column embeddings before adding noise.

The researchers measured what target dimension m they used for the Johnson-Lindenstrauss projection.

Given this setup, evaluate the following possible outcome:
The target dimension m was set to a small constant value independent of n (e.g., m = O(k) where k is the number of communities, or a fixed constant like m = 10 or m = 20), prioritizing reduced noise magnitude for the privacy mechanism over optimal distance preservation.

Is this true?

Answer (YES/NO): NO